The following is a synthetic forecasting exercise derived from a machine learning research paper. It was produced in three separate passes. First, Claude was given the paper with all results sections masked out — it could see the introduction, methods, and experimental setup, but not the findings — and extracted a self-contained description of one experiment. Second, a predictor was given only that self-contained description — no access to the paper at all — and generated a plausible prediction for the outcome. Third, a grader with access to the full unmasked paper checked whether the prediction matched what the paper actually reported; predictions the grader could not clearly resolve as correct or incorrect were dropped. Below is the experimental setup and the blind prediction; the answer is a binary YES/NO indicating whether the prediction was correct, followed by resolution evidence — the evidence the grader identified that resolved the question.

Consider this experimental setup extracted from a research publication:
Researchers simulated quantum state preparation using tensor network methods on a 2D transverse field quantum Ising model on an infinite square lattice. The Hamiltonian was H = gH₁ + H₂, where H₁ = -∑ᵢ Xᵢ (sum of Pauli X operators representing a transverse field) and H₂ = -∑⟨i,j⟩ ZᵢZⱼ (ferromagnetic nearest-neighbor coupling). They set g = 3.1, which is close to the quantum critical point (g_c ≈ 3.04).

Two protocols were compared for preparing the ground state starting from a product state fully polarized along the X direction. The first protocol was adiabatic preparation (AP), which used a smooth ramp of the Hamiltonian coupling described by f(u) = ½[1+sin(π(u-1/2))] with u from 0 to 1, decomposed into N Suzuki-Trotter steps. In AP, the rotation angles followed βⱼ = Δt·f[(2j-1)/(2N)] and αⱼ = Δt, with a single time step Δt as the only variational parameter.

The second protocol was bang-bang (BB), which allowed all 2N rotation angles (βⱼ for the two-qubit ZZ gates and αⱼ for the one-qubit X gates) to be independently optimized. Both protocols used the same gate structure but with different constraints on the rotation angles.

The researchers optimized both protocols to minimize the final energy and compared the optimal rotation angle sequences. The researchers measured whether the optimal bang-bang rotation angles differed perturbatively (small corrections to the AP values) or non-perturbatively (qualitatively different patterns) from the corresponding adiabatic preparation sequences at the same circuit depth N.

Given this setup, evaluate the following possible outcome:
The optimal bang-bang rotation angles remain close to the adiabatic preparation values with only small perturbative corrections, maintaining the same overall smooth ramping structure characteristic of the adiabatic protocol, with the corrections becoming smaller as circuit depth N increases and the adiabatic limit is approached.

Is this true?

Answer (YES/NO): NO